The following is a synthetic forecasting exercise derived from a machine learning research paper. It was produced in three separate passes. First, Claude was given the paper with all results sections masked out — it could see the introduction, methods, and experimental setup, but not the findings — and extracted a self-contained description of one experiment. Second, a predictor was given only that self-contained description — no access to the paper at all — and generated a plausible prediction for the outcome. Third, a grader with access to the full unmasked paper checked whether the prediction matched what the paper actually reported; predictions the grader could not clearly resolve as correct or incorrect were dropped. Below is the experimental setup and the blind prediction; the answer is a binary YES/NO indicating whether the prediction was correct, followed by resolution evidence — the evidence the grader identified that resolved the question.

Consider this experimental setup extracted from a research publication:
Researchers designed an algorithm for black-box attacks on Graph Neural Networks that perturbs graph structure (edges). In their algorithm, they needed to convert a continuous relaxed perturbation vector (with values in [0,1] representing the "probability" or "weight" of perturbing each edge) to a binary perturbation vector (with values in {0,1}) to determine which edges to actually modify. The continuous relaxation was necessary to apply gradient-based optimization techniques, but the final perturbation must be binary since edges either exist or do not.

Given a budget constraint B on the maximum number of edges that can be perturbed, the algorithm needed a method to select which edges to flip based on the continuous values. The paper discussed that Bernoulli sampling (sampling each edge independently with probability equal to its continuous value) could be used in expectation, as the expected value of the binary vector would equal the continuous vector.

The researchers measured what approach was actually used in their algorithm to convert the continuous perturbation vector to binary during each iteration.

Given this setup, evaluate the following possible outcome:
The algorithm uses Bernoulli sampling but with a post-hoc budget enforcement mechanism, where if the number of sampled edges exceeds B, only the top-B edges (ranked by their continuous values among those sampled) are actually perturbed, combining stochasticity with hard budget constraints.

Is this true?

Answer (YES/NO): NO